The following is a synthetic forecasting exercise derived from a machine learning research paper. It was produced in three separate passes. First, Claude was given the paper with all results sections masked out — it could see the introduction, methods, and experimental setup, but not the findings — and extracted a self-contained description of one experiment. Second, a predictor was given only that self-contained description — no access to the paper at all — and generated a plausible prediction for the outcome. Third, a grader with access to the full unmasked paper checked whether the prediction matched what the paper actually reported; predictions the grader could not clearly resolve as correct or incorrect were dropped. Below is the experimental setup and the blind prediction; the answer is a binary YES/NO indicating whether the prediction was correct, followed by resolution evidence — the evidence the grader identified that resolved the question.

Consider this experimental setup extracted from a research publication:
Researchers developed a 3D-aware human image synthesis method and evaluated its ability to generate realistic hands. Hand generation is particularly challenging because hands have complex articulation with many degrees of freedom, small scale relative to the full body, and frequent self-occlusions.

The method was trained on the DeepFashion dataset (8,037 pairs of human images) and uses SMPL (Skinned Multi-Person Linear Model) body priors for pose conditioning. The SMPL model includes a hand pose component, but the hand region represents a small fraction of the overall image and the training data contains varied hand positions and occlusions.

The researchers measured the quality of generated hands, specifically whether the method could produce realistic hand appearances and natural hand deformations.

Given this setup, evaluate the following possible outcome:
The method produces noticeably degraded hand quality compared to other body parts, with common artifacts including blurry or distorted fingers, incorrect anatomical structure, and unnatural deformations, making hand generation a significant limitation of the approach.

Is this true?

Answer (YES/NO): YES